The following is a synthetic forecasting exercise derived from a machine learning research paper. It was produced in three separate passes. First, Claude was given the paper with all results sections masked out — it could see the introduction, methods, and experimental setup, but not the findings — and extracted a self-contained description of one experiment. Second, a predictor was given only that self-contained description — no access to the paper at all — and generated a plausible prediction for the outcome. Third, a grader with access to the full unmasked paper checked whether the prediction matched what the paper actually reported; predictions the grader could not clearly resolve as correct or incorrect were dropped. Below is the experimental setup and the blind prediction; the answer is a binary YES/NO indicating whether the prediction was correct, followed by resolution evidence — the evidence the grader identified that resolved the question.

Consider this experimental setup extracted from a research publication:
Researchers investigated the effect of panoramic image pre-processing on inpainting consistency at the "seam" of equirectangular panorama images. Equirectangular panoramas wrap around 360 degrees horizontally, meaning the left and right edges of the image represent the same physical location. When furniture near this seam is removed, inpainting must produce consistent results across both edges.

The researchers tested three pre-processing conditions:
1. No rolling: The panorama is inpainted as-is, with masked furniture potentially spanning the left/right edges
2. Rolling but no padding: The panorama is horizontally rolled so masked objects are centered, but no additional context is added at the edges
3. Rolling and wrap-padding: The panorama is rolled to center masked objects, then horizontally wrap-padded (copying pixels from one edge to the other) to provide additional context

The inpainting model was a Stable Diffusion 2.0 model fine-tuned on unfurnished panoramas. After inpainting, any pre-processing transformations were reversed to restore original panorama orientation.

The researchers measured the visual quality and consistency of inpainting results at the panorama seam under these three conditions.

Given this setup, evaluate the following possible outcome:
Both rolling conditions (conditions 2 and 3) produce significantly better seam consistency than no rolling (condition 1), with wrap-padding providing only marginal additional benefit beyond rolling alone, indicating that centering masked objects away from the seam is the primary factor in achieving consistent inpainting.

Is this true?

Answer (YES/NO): NO